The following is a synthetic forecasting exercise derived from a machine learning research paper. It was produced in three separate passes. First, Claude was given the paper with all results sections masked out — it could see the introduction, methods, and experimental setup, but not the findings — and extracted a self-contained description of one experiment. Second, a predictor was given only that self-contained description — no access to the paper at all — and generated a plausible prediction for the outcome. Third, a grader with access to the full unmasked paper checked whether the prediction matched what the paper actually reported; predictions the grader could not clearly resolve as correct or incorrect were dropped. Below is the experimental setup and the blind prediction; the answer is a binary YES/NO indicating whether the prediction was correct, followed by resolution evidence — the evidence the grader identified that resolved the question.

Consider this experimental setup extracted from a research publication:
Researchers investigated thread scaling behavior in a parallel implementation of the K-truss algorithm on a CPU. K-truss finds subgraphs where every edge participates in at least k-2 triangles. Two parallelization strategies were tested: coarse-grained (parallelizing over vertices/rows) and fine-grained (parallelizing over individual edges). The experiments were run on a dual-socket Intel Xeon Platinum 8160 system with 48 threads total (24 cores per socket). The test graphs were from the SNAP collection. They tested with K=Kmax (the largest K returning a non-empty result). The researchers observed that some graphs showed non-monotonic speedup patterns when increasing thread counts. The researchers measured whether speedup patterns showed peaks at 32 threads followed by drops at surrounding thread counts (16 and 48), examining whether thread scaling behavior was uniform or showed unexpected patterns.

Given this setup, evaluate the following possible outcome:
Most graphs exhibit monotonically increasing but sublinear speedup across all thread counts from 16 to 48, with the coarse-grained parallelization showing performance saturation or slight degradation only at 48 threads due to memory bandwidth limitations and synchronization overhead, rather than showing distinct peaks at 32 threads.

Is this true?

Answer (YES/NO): NO